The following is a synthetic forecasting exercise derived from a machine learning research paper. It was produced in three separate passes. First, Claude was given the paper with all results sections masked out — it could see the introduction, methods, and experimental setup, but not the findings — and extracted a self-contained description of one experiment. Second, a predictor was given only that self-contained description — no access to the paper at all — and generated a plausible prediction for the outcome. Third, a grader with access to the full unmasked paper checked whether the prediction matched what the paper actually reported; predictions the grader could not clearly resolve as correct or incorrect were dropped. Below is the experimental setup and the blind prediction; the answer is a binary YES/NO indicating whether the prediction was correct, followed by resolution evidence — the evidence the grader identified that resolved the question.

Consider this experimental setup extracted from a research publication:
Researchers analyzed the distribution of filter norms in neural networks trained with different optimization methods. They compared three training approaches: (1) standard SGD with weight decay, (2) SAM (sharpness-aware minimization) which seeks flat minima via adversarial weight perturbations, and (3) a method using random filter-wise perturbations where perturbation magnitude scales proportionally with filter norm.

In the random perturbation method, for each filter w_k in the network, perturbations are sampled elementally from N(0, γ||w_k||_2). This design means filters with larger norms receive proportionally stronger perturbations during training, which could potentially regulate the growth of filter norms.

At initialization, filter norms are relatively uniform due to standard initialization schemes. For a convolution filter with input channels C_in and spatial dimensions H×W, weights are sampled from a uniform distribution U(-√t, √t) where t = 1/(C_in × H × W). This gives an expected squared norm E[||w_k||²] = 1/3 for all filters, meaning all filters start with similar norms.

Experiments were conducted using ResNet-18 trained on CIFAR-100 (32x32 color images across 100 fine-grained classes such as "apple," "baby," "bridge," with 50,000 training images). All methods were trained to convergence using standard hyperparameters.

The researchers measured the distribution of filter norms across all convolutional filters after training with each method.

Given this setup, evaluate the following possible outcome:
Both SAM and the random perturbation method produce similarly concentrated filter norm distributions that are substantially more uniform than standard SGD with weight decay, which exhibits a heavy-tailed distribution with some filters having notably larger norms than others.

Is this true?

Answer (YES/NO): NO